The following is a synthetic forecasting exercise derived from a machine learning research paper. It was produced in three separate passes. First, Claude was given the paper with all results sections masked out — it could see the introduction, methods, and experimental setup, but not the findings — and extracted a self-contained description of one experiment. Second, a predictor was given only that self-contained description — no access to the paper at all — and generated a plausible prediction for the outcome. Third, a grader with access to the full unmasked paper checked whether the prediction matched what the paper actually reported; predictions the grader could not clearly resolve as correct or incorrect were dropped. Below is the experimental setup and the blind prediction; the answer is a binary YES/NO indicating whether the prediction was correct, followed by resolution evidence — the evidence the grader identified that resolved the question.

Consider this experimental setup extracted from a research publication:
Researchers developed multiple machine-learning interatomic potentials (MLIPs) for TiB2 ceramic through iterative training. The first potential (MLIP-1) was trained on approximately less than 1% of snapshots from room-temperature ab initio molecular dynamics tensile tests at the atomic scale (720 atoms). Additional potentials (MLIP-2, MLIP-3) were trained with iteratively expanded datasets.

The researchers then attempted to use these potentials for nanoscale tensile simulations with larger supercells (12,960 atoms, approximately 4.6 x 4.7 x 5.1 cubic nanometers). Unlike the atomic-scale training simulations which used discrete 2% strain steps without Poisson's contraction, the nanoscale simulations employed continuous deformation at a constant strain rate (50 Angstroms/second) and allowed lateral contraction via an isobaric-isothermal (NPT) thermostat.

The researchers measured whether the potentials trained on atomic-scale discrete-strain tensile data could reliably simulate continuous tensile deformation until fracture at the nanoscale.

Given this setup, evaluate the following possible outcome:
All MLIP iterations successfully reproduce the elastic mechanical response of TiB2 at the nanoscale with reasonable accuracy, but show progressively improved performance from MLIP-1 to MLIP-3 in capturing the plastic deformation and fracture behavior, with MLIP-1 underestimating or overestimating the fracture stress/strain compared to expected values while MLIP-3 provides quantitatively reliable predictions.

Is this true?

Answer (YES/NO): NO